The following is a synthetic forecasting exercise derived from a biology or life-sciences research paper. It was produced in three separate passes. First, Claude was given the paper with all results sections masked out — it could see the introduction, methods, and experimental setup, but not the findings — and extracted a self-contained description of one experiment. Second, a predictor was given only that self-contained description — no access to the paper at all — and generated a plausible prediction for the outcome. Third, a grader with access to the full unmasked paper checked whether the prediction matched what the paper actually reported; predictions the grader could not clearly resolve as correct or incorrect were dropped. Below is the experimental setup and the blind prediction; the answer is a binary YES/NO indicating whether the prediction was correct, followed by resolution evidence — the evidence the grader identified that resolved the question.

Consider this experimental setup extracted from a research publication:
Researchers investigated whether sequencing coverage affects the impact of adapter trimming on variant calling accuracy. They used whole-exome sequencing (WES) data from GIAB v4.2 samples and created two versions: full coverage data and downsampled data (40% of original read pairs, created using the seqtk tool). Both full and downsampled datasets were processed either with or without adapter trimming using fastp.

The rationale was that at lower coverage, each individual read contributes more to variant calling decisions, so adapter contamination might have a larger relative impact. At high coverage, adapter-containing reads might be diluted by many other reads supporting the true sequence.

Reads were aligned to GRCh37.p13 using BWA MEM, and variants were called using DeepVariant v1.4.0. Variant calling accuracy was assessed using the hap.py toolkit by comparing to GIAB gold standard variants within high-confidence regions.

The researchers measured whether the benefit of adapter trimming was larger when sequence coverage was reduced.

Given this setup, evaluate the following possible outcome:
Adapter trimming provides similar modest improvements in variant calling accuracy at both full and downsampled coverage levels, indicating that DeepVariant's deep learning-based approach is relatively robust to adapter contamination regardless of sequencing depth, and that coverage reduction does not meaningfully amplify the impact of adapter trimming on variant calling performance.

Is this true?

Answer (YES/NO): NO